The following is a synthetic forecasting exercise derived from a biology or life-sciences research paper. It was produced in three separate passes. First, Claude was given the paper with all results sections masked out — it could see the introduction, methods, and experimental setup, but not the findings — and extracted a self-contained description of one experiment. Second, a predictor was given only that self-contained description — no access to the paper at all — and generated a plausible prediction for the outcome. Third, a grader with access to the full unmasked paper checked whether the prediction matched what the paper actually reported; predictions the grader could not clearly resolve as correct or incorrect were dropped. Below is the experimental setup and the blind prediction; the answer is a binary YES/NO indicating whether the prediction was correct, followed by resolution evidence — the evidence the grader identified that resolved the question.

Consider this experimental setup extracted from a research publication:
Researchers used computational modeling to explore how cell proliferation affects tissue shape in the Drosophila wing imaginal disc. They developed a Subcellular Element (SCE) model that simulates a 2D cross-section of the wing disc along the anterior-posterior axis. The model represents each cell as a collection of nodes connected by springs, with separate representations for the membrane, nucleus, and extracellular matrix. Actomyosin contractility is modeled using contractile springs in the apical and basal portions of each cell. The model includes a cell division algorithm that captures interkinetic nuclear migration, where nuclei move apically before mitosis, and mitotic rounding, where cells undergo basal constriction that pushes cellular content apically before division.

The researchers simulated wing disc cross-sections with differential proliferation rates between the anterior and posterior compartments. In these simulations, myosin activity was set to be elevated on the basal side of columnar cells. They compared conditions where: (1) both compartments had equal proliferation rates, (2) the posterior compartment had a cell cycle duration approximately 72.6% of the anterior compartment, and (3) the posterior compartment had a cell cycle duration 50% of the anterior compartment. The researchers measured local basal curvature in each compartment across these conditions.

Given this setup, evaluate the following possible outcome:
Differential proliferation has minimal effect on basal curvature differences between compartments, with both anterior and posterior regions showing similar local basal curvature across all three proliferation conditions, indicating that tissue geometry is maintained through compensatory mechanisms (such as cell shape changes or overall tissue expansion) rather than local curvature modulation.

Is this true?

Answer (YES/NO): NO